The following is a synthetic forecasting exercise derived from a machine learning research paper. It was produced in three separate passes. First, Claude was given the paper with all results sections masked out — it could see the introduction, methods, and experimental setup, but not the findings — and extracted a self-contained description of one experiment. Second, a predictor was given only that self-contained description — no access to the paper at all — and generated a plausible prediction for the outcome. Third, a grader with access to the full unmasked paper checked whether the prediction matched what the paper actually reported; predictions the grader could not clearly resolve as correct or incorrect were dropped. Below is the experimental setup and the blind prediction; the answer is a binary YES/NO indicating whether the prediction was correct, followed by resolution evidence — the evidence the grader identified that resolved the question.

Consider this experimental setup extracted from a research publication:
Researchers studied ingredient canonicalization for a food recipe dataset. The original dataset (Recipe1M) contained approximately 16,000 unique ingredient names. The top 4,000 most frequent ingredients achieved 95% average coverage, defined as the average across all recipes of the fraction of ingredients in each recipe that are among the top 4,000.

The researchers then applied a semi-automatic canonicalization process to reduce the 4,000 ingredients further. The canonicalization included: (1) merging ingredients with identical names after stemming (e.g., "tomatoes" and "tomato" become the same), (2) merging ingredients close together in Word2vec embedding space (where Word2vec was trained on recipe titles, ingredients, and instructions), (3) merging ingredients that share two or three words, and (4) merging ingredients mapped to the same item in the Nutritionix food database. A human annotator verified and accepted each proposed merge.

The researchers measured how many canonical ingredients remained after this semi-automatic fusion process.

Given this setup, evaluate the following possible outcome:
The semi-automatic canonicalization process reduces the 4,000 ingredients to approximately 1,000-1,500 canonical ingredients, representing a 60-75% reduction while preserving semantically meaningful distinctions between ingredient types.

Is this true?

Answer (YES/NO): YES